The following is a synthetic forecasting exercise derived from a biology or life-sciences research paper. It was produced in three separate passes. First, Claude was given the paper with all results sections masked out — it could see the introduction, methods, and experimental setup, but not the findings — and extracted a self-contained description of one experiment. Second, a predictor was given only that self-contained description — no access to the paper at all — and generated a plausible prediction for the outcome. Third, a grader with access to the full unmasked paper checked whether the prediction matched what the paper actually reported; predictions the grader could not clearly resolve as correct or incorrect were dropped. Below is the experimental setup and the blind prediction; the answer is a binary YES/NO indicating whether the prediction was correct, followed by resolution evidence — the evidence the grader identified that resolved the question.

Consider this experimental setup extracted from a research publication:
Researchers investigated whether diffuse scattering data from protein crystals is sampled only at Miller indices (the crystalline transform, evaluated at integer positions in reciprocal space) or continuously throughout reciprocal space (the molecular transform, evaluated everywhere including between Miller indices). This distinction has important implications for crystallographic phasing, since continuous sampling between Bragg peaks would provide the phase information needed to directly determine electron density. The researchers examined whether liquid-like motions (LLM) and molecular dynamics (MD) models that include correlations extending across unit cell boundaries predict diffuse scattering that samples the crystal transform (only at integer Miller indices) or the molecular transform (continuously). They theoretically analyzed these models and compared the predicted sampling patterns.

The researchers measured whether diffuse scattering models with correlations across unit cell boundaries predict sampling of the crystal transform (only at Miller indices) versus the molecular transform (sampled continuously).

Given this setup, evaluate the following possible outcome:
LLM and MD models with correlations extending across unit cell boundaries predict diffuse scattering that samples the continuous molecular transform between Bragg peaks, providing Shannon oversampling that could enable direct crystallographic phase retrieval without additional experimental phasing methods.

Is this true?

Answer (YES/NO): NO